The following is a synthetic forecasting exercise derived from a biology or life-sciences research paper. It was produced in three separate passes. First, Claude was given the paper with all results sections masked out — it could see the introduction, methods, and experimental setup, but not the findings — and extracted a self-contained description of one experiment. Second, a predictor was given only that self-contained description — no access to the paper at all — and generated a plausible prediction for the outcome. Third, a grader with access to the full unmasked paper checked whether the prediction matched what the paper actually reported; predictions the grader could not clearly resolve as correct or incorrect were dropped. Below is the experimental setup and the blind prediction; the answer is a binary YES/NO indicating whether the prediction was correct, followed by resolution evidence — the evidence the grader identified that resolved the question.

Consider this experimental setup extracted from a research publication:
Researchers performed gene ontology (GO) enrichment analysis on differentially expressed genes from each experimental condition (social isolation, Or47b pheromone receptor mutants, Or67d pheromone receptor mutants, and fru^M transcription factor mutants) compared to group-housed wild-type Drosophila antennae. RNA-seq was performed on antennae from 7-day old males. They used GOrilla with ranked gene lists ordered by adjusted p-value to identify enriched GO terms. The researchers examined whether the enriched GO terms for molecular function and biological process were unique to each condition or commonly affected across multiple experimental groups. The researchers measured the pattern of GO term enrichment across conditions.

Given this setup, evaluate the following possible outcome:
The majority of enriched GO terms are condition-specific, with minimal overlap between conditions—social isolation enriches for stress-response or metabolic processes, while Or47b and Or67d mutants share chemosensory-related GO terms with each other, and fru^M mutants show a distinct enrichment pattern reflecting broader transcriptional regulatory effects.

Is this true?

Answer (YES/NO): NO